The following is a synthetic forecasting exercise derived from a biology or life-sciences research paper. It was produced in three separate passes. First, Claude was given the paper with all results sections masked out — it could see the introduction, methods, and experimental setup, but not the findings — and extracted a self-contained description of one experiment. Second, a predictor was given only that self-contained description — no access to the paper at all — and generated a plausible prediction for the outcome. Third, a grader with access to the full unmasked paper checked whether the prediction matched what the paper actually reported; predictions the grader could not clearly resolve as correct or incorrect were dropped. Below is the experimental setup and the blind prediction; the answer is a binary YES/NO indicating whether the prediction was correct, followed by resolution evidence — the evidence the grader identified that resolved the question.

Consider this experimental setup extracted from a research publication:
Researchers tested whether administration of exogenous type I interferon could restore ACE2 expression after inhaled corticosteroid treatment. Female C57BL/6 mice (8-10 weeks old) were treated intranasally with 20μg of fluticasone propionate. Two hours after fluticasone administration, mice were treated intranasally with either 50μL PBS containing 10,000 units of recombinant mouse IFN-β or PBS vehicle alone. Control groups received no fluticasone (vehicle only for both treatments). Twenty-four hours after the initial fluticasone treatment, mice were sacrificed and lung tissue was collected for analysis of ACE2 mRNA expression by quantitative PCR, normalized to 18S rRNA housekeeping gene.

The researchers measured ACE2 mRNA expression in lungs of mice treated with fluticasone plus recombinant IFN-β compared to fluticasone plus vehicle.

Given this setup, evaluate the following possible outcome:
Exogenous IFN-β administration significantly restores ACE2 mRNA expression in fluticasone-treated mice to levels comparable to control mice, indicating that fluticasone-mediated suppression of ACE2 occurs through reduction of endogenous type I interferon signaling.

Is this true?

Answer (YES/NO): YES